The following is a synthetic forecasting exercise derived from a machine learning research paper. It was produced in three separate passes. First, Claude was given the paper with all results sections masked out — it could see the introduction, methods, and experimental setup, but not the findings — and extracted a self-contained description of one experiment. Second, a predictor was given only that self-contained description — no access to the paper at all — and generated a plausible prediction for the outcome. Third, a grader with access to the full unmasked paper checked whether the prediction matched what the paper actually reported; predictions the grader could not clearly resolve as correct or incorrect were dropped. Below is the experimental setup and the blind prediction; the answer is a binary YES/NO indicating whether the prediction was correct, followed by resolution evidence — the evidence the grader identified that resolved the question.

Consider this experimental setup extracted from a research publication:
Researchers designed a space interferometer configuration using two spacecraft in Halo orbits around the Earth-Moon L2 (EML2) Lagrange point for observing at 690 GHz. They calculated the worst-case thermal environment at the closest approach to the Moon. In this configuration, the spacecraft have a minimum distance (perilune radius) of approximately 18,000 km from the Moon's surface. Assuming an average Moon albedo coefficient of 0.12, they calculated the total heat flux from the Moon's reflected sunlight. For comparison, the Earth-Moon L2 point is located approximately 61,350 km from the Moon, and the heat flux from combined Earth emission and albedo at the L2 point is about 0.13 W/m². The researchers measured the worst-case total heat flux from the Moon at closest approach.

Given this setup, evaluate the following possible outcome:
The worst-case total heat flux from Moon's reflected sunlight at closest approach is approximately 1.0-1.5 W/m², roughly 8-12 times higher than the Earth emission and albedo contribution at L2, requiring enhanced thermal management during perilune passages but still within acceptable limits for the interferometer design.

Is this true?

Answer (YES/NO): NO